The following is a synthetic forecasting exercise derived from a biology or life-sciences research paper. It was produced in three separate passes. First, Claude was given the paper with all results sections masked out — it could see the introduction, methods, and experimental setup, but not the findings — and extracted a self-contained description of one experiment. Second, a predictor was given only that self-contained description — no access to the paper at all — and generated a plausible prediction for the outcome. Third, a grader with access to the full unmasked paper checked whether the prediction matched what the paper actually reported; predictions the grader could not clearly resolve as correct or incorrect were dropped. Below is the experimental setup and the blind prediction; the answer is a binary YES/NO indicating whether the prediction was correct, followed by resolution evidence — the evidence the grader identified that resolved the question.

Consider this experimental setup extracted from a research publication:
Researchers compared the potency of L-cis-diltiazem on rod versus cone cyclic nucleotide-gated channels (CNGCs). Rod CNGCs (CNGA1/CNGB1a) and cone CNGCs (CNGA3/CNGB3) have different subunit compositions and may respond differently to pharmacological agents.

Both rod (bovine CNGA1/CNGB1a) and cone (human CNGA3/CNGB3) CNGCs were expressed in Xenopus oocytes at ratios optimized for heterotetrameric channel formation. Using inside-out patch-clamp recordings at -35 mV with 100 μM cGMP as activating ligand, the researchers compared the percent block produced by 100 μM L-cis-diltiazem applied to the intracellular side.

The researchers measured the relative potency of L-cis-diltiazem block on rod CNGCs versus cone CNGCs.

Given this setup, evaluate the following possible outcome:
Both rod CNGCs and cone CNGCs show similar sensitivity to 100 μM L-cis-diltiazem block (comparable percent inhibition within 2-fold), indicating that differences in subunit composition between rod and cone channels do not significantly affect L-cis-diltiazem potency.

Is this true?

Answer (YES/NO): NO